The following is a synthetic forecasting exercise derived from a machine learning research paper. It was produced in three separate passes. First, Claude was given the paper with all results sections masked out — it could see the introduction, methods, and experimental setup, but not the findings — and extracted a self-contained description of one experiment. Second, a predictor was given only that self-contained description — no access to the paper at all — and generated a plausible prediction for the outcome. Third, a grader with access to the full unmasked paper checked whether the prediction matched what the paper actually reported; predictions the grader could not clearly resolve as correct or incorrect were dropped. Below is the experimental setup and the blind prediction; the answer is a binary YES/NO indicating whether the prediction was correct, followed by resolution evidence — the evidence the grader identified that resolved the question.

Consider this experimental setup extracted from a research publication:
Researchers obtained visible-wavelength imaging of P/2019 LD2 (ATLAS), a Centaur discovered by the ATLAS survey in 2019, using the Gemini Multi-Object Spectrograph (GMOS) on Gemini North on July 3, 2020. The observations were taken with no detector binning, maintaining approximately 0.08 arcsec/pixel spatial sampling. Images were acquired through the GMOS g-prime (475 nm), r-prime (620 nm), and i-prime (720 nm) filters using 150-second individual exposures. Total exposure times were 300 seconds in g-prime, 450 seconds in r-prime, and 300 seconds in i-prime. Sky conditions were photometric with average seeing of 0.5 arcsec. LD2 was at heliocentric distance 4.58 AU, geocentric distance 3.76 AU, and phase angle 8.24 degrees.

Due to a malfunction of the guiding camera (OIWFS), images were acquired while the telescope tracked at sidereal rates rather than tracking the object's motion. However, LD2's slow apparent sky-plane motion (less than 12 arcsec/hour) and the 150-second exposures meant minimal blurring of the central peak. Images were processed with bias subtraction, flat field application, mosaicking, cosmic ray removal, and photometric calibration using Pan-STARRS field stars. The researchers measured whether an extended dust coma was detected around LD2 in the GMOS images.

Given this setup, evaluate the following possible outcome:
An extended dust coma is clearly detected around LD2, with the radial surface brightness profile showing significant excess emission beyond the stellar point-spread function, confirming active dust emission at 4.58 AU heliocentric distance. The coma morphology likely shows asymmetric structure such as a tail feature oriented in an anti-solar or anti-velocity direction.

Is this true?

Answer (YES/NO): YES